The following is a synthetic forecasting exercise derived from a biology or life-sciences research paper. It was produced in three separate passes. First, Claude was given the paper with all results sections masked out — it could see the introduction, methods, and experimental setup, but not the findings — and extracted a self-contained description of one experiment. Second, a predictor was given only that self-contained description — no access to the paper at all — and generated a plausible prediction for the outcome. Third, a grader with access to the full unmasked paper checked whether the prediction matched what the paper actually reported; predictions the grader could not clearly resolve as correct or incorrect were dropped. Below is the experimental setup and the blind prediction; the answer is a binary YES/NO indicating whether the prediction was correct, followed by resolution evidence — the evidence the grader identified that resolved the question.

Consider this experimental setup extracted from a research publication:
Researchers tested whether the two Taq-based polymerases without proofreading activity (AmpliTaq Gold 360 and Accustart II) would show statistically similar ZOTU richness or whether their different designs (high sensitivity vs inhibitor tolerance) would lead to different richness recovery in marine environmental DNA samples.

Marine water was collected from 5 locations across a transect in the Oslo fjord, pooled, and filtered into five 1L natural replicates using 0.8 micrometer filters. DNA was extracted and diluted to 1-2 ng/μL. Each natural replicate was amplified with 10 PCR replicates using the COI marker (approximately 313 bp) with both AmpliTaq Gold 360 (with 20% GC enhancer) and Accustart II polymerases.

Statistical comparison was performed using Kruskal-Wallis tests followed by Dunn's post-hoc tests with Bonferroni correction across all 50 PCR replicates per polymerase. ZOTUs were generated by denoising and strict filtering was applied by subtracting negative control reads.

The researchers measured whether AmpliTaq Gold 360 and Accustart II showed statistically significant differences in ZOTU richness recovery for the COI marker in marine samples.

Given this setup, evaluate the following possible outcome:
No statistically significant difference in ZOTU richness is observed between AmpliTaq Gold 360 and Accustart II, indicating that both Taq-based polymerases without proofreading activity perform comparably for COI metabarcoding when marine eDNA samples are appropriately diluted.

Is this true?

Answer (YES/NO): YES